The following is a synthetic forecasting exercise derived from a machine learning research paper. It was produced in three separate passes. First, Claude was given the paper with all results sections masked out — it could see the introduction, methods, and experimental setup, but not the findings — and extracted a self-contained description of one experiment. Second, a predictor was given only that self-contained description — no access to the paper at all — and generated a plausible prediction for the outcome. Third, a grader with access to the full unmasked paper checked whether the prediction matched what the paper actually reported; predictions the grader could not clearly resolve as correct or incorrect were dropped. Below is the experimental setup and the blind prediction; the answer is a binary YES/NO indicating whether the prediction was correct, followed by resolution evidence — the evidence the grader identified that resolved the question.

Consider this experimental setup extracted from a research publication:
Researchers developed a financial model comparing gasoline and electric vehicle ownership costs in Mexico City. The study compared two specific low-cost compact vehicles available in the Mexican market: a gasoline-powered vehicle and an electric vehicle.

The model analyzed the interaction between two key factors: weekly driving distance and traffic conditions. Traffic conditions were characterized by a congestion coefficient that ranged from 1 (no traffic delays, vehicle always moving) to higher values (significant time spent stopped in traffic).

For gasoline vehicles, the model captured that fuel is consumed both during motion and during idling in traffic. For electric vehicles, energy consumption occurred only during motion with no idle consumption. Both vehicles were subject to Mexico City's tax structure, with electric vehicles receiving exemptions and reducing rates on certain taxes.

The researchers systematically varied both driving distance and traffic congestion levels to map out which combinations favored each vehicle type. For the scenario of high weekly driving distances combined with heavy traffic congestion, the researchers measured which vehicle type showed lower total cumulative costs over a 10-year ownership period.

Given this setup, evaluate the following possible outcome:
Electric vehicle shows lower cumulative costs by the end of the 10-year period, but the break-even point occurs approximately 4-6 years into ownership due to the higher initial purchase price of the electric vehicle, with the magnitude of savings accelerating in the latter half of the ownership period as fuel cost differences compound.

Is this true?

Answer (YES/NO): NO